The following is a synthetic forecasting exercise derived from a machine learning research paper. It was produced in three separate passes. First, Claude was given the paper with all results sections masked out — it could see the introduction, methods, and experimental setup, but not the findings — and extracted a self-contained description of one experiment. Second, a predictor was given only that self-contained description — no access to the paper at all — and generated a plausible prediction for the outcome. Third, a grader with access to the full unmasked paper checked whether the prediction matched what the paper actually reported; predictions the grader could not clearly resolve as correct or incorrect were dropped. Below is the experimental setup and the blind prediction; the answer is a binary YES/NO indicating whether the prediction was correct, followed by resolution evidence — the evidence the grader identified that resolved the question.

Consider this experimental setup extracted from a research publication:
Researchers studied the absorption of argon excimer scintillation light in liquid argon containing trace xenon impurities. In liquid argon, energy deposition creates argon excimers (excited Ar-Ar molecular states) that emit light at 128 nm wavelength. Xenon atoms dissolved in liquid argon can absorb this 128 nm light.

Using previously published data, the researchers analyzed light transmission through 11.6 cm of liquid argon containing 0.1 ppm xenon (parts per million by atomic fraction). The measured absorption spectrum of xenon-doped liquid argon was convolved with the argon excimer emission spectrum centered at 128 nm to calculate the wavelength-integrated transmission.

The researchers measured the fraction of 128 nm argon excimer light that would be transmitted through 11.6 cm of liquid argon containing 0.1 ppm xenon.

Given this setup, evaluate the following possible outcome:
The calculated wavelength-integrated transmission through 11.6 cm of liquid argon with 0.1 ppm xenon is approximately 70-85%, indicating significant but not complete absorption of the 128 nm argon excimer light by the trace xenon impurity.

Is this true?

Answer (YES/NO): NO